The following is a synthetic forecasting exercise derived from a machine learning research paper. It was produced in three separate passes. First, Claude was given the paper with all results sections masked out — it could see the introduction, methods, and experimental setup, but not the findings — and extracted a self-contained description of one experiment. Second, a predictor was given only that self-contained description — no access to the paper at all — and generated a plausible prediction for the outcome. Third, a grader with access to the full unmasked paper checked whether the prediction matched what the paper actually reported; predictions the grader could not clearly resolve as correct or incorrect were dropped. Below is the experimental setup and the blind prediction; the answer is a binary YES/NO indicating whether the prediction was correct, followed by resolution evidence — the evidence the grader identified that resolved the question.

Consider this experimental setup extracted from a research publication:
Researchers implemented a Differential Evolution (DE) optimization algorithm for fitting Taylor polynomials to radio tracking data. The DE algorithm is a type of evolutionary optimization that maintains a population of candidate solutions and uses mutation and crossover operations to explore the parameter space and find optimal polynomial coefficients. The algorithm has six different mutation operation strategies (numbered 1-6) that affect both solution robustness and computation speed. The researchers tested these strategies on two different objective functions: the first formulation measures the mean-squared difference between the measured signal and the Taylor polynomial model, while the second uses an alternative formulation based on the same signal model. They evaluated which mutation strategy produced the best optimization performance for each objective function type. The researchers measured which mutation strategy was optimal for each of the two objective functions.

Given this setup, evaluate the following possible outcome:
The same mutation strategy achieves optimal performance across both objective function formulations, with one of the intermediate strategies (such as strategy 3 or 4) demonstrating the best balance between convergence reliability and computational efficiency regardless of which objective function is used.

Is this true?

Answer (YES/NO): NO